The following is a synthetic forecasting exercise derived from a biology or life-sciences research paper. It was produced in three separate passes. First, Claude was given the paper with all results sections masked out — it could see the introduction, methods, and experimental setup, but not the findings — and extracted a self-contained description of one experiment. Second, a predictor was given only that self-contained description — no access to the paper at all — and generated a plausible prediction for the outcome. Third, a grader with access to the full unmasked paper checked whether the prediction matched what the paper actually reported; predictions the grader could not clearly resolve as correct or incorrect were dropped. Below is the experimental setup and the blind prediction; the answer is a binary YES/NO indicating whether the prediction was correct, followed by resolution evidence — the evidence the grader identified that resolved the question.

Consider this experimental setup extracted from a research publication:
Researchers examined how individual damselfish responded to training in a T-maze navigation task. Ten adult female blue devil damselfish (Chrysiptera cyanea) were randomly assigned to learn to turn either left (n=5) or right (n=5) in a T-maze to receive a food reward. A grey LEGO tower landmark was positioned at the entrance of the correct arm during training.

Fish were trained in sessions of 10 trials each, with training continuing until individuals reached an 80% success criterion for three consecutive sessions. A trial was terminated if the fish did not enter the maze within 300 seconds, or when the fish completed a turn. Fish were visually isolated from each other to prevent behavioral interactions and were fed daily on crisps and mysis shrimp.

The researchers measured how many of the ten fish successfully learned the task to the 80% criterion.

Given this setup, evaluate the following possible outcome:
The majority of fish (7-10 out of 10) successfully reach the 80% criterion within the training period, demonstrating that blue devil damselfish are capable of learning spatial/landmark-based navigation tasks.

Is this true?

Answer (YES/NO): NO